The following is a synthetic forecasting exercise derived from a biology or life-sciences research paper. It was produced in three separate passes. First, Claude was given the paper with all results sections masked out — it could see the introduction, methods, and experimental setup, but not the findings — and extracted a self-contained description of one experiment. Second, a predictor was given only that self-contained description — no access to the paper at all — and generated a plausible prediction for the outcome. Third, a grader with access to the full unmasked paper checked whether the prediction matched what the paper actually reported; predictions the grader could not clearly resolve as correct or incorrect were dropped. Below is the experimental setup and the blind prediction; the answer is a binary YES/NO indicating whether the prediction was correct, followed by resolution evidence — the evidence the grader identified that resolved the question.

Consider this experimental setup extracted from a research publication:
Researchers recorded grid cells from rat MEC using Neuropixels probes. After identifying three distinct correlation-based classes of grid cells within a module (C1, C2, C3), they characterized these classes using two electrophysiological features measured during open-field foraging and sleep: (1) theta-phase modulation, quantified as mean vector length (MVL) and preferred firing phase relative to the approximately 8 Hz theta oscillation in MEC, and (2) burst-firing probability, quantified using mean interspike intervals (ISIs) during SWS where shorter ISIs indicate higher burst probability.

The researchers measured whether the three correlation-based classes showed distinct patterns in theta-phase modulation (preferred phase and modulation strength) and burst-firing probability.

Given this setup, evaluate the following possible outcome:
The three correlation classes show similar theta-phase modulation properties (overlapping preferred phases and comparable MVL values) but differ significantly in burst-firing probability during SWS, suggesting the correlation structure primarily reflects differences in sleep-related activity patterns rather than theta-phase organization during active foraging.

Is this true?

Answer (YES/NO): NO